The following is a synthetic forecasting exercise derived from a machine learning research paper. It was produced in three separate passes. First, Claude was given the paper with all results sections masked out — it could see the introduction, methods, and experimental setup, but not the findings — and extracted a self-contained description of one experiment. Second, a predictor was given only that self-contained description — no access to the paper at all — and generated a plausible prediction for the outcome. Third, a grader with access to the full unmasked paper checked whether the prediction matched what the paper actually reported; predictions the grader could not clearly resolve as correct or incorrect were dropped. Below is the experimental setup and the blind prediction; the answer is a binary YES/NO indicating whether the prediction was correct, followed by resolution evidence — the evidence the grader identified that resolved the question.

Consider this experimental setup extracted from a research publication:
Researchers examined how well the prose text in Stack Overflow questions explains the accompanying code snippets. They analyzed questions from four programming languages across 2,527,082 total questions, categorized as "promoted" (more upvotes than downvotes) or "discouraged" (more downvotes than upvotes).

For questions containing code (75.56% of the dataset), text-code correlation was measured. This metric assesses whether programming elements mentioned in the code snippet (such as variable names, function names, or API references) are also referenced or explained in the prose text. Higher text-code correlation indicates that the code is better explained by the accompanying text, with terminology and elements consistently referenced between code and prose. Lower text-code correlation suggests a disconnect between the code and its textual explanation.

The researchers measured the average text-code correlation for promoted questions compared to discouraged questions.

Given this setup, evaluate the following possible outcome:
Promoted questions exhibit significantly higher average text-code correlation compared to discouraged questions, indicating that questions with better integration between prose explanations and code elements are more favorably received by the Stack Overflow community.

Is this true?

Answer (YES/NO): YES